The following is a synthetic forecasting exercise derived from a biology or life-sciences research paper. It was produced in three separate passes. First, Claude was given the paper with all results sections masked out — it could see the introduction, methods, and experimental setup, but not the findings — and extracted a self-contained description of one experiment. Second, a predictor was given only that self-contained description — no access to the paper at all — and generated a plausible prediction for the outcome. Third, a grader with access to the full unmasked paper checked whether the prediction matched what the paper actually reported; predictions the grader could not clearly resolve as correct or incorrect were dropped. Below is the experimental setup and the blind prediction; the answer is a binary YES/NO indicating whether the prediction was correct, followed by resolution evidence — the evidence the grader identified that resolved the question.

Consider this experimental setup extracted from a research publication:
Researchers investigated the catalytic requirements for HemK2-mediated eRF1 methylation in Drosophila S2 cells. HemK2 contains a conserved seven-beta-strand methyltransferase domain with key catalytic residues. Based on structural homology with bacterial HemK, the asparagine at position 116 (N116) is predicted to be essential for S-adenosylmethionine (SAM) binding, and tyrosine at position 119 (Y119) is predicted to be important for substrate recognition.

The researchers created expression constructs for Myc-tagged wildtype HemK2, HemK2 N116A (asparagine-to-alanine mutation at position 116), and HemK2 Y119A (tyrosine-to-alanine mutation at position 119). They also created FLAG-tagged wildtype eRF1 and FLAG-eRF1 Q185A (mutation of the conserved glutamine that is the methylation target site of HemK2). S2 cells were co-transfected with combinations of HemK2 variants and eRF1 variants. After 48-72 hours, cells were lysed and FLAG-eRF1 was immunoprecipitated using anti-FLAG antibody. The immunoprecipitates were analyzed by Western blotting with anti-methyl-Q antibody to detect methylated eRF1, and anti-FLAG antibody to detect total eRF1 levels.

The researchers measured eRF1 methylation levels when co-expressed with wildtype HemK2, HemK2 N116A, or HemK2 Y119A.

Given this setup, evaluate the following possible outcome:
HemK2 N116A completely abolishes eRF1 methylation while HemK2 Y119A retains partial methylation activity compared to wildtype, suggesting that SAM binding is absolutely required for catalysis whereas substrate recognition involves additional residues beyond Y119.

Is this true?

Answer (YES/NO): NO